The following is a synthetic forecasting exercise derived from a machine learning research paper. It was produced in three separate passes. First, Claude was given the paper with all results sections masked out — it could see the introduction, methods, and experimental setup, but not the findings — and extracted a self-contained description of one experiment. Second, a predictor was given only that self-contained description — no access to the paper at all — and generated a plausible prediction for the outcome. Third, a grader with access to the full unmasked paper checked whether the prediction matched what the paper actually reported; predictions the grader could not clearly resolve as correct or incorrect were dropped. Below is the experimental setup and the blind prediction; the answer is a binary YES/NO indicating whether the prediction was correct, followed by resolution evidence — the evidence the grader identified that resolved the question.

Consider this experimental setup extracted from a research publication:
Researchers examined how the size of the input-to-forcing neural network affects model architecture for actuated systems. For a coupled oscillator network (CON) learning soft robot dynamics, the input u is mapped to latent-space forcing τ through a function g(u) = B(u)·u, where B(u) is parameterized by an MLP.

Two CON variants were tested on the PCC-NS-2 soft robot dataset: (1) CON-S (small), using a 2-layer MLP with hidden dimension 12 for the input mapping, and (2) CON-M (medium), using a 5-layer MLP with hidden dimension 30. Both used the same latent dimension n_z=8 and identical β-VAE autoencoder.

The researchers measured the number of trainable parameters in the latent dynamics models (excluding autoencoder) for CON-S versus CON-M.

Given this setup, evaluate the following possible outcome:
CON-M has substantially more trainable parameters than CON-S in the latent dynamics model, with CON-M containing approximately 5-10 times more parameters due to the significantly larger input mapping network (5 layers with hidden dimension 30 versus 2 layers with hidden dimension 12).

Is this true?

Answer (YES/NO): YES